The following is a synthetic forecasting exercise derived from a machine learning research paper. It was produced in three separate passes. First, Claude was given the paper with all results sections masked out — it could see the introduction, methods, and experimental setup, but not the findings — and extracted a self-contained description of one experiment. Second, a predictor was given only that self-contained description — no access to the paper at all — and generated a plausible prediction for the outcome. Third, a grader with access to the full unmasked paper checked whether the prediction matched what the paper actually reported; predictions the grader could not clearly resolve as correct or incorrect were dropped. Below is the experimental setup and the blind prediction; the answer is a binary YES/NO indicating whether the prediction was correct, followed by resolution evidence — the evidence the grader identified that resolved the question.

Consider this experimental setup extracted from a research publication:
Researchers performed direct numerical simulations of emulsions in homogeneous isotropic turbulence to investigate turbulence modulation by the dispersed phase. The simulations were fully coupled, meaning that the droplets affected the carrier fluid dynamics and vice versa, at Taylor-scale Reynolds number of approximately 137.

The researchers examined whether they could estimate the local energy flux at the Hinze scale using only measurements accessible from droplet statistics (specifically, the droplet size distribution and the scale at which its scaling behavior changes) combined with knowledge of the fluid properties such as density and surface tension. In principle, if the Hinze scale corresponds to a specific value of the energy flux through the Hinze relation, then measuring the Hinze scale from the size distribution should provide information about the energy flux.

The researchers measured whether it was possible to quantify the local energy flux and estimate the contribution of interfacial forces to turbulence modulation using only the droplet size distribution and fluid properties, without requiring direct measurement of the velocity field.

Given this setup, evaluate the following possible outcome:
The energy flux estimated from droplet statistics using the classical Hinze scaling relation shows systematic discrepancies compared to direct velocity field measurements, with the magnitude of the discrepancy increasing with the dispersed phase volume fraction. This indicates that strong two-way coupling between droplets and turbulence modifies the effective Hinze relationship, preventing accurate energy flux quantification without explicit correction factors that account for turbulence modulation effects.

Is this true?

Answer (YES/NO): NO